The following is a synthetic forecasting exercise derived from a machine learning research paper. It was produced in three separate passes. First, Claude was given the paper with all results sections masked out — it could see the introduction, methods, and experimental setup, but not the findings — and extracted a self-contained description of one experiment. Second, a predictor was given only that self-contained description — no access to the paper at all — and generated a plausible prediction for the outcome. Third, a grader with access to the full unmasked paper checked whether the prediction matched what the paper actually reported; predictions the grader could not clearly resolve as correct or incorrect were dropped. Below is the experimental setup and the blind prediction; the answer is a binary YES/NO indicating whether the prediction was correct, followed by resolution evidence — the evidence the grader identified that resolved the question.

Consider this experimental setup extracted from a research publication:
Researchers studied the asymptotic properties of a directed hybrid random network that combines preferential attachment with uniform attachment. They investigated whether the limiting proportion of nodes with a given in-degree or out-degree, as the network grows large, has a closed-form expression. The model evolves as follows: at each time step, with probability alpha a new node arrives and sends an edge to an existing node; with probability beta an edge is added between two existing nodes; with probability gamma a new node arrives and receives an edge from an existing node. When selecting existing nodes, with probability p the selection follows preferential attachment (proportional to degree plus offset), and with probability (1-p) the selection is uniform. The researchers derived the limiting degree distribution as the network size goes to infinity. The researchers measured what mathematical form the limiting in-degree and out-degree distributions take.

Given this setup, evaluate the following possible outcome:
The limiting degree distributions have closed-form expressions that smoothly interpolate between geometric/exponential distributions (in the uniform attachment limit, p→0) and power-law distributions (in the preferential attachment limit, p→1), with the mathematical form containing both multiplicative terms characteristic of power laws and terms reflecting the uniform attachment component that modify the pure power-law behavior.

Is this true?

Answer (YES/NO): NO